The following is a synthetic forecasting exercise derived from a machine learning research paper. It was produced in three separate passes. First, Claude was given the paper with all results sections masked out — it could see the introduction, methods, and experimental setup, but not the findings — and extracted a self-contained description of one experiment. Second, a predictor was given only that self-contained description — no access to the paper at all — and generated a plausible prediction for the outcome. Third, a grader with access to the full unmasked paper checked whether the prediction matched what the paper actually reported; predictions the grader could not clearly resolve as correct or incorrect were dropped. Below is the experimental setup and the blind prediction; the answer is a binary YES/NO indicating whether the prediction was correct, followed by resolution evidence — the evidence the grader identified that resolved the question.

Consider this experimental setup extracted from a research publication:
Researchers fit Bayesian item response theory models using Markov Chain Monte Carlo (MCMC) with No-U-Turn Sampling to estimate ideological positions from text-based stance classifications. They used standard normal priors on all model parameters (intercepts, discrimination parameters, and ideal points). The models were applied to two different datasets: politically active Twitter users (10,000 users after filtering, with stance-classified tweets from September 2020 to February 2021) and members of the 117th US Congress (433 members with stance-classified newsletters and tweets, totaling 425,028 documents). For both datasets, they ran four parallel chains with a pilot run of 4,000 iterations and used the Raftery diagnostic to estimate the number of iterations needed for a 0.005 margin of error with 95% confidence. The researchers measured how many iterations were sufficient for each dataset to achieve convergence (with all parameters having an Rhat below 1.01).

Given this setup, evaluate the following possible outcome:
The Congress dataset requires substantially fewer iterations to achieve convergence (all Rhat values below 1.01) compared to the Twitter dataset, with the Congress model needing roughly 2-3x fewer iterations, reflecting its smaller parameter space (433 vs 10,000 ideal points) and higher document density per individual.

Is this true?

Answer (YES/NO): NO